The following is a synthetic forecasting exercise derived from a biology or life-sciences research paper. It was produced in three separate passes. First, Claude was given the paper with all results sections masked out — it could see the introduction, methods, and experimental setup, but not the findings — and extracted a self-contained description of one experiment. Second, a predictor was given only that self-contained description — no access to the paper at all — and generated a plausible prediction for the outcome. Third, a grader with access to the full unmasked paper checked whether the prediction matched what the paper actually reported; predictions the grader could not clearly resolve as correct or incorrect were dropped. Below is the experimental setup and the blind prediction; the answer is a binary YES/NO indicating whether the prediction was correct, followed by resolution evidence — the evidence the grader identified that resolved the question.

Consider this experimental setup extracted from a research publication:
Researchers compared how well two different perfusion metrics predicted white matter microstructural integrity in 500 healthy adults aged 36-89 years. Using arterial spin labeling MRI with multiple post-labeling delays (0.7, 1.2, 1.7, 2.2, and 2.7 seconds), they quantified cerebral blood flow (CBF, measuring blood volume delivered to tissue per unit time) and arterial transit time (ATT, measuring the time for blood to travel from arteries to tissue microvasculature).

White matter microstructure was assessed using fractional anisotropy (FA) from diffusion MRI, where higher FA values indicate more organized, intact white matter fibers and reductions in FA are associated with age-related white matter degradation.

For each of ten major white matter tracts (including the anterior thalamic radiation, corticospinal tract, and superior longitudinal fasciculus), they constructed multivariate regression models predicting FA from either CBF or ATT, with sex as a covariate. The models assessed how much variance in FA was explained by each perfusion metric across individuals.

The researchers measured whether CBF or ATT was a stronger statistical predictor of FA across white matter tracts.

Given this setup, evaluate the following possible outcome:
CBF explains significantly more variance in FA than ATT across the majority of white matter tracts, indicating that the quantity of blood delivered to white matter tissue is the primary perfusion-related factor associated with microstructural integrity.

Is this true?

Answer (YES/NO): NO